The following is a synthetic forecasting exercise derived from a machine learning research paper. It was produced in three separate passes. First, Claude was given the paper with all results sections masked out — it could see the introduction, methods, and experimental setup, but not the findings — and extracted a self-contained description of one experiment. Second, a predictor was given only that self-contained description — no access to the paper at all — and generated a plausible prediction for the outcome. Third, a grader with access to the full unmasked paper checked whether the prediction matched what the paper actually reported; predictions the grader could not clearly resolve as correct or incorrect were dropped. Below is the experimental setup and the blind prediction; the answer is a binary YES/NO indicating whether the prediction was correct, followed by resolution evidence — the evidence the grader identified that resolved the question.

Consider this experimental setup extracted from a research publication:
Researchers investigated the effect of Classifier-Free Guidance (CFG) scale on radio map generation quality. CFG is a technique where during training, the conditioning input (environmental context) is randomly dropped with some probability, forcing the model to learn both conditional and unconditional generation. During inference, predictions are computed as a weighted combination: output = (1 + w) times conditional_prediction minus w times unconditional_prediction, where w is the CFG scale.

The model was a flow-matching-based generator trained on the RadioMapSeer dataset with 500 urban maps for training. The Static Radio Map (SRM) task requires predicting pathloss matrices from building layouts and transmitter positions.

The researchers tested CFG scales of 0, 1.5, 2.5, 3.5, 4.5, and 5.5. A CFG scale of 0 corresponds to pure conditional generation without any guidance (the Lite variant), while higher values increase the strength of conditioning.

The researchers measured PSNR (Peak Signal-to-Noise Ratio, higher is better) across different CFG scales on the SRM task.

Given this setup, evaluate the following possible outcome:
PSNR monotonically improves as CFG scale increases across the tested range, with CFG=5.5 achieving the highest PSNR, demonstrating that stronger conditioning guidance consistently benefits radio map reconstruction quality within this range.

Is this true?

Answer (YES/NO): NO